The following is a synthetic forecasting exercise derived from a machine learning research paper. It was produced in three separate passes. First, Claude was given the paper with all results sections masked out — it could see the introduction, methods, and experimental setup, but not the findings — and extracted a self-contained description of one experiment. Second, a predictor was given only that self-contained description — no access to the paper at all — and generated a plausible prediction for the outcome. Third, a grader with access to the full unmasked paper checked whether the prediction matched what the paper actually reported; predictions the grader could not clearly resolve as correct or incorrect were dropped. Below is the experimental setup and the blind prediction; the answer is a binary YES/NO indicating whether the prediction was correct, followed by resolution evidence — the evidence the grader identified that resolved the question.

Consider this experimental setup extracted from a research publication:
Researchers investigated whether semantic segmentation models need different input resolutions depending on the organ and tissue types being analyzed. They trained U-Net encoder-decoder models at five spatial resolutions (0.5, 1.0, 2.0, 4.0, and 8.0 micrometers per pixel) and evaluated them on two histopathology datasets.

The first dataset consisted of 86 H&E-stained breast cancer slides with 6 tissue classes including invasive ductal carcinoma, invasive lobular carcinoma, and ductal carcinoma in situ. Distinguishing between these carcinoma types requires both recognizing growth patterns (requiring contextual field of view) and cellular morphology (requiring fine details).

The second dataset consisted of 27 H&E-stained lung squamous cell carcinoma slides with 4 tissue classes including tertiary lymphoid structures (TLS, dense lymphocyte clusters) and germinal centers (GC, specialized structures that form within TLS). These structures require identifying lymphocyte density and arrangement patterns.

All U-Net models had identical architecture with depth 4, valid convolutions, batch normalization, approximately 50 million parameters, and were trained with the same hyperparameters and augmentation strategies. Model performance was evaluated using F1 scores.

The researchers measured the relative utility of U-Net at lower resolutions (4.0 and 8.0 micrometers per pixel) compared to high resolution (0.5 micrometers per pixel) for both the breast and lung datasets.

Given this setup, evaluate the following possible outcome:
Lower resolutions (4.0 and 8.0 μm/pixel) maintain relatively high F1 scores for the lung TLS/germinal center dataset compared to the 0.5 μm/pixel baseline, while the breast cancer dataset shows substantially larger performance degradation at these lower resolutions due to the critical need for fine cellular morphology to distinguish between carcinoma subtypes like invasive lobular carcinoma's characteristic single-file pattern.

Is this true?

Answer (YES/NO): NO